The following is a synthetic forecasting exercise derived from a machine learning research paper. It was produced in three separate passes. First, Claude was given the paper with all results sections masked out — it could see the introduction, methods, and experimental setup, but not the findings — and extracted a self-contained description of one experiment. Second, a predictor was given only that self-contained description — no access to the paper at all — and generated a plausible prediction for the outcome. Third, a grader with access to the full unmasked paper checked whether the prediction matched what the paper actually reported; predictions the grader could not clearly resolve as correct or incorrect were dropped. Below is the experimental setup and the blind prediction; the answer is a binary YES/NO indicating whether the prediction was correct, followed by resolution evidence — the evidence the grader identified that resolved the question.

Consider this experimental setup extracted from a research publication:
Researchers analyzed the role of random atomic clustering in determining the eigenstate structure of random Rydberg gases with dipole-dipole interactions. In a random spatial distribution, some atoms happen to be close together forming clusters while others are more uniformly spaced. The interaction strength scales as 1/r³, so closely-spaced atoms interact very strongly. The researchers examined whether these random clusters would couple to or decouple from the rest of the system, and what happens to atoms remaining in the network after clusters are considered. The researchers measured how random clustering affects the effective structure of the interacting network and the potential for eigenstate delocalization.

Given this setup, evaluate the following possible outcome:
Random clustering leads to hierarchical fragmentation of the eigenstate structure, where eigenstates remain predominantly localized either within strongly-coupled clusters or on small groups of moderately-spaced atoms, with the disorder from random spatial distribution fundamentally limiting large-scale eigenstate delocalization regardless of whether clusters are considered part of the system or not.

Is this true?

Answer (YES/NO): NO